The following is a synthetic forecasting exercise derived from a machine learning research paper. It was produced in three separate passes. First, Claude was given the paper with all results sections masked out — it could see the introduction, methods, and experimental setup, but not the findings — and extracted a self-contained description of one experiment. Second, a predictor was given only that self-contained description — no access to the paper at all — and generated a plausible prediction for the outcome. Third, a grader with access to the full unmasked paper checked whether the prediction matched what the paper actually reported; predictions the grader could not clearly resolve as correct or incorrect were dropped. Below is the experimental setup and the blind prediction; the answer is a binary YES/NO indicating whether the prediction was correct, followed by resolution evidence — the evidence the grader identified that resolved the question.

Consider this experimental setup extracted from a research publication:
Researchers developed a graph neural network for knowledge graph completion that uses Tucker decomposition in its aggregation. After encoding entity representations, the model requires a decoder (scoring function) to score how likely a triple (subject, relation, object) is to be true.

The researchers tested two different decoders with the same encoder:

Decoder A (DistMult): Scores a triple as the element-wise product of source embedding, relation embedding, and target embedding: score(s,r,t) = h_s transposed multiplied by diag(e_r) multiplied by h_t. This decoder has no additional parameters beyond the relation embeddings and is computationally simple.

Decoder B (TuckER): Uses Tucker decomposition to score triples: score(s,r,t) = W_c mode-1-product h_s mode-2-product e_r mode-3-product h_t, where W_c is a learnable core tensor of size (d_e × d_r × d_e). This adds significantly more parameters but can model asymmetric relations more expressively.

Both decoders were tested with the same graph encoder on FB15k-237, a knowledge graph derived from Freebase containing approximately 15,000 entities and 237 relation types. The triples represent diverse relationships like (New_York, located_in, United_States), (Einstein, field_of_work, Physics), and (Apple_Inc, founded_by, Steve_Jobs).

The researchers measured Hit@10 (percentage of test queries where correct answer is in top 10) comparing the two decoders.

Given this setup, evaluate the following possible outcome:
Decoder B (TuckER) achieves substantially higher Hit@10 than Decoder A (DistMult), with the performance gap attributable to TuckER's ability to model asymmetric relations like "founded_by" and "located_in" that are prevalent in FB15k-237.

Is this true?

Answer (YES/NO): NO